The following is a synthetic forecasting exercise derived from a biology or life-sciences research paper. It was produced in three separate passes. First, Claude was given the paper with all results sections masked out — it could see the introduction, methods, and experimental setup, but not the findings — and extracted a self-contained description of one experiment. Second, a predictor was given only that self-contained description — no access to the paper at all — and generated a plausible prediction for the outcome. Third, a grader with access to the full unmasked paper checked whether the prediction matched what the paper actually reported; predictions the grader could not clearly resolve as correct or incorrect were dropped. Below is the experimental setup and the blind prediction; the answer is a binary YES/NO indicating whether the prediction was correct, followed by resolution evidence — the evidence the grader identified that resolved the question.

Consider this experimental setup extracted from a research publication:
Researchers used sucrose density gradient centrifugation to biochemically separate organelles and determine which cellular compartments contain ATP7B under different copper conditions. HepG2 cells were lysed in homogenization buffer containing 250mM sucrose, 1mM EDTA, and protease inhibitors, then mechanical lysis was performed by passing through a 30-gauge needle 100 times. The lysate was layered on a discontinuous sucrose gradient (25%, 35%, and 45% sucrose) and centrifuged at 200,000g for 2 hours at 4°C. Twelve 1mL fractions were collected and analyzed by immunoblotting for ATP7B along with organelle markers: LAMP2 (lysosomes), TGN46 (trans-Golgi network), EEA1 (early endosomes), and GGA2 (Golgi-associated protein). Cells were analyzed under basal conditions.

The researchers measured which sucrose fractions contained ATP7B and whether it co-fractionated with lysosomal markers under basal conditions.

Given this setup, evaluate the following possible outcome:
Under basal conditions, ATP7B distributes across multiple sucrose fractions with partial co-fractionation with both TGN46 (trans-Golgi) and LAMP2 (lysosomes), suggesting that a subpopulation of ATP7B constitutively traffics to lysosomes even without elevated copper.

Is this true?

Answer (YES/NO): YES